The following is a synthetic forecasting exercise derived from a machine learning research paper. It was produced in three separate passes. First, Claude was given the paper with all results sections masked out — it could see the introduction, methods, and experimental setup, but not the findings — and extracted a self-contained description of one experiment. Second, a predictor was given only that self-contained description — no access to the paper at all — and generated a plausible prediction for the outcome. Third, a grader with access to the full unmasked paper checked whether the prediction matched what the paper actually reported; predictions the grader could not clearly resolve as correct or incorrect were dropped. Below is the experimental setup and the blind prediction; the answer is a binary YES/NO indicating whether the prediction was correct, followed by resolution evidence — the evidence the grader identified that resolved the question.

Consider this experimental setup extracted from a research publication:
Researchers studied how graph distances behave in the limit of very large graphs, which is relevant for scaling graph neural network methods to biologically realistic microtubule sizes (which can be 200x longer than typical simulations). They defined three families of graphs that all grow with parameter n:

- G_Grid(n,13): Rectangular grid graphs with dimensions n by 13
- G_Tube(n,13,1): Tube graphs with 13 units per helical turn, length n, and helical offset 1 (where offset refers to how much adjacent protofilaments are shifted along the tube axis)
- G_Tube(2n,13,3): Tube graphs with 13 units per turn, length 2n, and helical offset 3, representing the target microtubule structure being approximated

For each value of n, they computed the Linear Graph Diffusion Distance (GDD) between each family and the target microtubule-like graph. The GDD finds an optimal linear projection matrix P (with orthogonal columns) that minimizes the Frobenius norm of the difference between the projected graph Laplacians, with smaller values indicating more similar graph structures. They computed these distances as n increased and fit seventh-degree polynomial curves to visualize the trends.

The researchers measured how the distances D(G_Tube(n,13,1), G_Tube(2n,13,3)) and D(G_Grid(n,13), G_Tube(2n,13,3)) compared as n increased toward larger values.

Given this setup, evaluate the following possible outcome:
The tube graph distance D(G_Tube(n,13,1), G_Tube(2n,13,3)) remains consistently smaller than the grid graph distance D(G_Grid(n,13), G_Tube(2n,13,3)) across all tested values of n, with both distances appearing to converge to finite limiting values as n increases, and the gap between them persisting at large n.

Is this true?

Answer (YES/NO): YES